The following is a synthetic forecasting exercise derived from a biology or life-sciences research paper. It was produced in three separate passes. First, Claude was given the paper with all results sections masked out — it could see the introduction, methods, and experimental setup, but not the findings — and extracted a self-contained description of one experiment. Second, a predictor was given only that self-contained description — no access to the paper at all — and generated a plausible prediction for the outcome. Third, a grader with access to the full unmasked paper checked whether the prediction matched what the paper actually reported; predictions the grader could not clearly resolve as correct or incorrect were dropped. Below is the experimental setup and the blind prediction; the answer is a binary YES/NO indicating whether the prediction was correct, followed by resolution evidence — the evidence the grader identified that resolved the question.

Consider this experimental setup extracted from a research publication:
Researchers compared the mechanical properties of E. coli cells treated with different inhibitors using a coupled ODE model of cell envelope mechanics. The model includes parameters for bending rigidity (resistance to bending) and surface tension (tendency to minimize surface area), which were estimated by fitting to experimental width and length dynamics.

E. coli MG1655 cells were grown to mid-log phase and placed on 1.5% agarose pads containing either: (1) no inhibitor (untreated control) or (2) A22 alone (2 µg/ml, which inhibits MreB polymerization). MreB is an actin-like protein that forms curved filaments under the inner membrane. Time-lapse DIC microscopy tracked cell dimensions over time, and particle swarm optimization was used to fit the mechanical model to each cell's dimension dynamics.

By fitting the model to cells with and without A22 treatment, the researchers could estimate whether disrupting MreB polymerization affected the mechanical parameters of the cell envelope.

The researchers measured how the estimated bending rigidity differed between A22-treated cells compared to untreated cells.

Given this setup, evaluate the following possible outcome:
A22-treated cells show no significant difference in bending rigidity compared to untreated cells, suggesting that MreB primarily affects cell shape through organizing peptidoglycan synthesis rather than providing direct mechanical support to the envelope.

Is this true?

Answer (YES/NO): NO